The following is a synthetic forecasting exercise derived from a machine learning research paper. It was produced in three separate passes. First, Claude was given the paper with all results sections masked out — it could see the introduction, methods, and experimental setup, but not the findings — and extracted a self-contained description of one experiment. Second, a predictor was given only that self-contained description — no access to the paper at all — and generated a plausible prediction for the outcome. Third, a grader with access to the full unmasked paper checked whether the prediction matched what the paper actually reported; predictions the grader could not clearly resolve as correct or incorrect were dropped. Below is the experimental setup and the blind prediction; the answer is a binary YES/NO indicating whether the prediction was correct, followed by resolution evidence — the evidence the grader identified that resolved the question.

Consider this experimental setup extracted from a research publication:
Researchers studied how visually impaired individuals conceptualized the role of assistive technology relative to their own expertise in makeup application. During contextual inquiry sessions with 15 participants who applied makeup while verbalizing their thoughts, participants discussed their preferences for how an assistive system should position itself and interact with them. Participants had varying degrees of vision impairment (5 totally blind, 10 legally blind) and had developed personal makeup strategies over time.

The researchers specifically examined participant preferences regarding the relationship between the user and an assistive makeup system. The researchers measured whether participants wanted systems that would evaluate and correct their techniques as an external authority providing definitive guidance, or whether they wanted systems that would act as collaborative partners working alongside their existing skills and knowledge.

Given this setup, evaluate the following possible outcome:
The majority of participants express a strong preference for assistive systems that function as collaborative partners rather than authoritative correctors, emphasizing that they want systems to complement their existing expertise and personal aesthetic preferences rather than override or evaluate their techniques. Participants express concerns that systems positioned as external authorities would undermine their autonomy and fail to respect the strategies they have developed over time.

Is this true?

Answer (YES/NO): YES